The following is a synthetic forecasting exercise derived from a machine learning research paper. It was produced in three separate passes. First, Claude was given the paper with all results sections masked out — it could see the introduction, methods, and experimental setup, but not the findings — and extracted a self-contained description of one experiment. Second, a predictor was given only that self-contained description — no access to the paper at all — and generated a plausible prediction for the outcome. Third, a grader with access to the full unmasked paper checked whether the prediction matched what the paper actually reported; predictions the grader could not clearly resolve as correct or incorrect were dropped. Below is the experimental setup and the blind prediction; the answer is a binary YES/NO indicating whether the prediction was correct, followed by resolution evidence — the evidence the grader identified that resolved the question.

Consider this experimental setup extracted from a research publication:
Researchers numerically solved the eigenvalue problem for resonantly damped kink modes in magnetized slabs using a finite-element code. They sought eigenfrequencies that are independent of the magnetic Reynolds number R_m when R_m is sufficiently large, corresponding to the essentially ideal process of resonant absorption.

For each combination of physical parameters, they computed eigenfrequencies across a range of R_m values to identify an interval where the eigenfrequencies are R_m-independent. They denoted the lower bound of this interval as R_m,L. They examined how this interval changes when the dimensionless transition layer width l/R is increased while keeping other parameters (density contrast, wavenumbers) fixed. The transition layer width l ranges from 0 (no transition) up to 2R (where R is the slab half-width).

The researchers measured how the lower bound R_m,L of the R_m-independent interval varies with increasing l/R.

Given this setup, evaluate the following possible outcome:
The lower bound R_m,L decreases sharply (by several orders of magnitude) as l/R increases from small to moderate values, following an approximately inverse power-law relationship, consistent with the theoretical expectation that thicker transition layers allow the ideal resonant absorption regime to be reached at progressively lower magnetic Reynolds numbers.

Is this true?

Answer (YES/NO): NO